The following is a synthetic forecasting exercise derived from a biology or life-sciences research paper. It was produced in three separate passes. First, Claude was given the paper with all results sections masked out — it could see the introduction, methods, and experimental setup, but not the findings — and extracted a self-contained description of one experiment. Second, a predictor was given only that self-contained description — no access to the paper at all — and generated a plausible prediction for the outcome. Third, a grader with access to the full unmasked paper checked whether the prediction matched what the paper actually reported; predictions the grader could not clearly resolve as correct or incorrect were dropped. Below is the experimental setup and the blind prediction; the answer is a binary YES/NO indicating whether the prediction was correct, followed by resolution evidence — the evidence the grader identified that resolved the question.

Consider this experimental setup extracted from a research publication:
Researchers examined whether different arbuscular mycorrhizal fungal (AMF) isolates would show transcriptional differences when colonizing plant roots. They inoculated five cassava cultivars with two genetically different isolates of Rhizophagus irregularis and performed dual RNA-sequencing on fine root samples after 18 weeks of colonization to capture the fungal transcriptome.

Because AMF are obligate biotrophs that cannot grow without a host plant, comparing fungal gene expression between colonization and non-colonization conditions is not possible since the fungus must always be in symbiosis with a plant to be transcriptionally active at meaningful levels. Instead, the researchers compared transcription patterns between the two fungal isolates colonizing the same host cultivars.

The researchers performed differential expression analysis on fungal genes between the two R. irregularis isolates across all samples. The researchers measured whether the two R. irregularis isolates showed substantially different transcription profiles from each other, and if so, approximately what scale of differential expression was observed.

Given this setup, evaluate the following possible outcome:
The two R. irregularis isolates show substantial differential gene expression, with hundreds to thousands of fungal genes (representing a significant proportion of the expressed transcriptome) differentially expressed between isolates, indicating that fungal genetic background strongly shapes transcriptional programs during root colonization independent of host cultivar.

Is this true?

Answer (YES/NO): YES